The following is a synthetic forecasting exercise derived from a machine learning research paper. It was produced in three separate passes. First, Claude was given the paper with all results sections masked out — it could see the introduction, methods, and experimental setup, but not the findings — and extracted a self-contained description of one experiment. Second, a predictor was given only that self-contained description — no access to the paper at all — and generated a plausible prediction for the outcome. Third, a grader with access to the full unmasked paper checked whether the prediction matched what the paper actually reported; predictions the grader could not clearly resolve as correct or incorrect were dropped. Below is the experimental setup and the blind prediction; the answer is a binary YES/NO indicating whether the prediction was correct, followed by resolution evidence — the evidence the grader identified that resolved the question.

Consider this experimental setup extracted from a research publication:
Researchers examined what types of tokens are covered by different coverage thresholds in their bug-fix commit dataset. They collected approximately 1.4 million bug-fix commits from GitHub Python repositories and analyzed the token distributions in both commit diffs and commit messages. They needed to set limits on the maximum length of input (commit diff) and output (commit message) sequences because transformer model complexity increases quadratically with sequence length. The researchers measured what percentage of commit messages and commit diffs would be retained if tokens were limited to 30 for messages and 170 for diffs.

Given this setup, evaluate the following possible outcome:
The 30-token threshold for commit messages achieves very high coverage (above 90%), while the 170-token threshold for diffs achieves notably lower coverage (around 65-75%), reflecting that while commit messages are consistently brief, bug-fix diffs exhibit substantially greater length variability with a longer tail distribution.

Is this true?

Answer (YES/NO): NO